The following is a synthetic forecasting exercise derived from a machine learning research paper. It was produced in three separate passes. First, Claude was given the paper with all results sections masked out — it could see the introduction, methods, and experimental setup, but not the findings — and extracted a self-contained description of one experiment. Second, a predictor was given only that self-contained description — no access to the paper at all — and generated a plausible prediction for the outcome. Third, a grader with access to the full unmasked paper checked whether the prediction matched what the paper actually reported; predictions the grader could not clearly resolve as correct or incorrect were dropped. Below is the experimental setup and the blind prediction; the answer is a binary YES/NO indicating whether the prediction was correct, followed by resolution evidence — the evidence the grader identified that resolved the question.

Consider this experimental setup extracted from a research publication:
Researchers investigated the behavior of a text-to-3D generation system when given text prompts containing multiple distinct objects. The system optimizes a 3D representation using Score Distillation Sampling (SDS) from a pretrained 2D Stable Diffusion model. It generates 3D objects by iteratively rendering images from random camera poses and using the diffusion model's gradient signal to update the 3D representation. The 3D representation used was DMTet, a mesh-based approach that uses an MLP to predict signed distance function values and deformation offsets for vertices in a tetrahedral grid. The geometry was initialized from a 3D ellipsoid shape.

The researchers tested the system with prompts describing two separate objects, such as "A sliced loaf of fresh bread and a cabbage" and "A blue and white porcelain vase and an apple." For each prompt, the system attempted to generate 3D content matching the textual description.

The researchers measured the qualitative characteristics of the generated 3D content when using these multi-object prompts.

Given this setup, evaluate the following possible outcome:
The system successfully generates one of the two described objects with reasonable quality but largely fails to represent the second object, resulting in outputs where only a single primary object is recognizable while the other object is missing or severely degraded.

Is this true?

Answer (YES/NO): NO